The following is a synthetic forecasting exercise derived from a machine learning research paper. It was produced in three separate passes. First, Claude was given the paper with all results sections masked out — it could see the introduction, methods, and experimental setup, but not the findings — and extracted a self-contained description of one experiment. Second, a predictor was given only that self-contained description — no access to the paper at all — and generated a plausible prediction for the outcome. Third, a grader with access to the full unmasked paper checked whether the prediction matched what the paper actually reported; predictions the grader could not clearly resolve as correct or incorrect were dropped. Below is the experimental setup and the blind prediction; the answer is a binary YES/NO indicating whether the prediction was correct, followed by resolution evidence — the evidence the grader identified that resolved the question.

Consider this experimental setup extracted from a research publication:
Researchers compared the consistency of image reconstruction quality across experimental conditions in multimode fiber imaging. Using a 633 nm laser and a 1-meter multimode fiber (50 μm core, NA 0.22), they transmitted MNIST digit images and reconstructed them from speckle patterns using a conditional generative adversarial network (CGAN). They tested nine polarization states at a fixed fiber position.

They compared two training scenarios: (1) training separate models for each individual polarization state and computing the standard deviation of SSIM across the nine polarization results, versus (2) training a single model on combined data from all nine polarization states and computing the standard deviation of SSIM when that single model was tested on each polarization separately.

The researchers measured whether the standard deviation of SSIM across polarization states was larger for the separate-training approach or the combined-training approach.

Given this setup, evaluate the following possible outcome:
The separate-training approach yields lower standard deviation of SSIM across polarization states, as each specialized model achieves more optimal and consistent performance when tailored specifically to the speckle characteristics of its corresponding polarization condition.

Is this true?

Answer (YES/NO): NO